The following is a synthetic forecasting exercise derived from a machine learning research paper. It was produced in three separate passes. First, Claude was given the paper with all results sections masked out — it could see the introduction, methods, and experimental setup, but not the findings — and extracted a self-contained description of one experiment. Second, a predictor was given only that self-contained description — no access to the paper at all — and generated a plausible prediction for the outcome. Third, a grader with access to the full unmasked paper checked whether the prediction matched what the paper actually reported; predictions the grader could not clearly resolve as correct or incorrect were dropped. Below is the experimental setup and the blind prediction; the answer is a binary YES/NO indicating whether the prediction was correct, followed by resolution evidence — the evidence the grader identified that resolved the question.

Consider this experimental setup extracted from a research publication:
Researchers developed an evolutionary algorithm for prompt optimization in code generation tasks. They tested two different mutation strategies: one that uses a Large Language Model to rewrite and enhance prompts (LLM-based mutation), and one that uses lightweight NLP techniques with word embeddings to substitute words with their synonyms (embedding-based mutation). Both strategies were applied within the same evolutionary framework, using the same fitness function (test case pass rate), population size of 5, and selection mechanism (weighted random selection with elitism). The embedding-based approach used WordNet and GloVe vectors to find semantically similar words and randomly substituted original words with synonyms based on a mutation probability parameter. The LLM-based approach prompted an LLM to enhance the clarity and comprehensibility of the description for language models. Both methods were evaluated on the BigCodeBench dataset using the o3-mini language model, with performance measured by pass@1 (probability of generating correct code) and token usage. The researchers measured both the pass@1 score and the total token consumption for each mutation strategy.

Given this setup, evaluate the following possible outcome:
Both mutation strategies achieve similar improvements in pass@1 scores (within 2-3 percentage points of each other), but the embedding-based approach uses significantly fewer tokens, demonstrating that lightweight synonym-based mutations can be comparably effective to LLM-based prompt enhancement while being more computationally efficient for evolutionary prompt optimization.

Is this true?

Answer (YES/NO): YES